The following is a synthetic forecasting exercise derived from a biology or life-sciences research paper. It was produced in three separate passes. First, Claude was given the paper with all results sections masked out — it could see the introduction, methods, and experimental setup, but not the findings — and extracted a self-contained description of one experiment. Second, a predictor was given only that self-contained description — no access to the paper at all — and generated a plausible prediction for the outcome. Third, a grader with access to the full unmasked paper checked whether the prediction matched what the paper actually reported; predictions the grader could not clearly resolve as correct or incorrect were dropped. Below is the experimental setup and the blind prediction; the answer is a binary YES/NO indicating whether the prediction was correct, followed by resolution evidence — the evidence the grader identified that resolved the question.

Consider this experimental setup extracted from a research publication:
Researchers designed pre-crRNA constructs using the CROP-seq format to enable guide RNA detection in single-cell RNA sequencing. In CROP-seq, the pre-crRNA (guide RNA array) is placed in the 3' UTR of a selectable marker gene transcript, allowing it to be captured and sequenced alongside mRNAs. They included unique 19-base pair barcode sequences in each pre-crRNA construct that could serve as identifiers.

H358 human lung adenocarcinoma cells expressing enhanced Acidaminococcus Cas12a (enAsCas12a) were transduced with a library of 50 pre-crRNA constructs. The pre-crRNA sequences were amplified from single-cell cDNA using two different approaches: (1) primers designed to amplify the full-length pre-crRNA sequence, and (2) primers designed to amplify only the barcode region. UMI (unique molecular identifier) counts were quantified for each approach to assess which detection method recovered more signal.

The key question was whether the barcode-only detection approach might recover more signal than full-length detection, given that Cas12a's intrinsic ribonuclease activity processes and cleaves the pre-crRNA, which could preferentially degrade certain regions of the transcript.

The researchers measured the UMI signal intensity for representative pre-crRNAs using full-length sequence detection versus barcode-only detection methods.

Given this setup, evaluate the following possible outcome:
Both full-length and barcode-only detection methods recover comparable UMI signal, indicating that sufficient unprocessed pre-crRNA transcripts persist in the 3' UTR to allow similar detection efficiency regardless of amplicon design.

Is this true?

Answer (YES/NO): NO